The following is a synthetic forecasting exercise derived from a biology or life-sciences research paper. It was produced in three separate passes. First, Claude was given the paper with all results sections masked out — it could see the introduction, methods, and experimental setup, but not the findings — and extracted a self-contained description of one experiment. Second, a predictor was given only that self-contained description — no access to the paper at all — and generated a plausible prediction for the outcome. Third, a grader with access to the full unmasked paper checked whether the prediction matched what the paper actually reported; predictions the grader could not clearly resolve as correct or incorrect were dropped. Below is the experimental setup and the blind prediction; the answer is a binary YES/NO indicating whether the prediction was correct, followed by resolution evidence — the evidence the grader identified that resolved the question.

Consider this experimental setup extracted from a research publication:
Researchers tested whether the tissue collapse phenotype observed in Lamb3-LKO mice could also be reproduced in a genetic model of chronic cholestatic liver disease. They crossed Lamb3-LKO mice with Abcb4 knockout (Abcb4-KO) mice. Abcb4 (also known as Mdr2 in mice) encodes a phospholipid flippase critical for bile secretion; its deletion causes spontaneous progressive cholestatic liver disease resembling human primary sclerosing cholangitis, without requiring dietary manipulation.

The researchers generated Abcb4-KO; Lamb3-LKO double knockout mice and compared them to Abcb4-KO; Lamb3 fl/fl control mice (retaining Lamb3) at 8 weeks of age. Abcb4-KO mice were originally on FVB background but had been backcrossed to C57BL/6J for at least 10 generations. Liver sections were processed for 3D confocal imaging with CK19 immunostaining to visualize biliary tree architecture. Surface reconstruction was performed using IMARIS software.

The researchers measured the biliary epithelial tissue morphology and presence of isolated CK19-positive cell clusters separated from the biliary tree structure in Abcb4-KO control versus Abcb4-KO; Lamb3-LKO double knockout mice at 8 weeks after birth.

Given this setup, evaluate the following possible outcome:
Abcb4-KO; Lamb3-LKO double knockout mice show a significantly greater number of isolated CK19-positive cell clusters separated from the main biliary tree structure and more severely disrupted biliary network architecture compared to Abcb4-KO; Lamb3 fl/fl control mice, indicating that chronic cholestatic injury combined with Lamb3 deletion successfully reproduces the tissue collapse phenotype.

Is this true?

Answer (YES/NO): YES